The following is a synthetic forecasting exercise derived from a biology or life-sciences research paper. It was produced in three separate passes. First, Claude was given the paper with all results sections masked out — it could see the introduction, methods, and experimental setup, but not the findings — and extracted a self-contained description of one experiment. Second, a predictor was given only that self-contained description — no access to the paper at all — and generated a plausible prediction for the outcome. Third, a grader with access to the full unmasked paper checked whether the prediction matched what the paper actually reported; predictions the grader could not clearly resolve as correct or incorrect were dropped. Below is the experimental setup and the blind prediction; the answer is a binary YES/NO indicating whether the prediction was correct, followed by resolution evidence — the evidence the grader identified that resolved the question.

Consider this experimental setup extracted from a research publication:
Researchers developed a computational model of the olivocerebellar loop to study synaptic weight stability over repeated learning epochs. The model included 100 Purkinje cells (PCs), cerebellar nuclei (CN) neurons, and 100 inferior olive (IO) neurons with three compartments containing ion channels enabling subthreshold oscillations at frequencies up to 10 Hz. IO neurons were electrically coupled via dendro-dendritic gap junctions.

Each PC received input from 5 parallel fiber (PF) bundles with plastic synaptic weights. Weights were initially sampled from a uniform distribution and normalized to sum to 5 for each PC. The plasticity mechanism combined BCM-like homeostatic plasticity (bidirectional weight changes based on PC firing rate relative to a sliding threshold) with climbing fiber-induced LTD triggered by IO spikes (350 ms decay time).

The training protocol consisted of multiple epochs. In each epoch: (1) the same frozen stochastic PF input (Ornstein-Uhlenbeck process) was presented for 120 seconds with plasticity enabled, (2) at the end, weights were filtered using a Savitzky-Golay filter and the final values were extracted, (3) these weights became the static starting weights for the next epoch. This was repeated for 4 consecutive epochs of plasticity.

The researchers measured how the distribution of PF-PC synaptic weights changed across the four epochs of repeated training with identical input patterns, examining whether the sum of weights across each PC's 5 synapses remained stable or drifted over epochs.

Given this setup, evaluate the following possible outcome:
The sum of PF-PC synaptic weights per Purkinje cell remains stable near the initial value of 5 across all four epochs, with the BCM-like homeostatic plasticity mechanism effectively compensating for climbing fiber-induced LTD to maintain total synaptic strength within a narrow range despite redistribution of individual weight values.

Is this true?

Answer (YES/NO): NO